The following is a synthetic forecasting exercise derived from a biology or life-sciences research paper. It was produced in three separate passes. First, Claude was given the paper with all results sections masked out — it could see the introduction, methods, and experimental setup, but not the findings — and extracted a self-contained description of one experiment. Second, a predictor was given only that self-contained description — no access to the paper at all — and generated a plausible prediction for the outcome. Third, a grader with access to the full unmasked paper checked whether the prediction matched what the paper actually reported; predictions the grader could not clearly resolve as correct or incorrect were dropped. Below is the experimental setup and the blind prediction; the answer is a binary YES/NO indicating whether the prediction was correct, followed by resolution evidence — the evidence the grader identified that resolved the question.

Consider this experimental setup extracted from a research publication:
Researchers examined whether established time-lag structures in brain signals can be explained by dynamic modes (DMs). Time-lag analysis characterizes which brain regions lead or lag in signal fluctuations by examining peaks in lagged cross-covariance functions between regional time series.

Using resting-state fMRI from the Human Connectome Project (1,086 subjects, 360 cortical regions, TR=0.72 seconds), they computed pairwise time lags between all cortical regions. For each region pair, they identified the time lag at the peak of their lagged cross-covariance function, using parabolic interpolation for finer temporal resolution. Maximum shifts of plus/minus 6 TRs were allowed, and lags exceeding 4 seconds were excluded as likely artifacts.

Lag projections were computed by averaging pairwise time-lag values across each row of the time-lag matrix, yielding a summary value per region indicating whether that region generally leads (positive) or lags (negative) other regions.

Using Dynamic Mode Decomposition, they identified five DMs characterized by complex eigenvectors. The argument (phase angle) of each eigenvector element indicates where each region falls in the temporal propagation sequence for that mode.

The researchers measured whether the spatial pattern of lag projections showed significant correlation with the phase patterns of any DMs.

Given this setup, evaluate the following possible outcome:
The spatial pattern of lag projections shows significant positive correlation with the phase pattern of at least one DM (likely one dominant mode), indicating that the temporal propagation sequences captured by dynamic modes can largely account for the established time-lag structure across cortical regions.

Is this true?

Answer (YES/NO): YES